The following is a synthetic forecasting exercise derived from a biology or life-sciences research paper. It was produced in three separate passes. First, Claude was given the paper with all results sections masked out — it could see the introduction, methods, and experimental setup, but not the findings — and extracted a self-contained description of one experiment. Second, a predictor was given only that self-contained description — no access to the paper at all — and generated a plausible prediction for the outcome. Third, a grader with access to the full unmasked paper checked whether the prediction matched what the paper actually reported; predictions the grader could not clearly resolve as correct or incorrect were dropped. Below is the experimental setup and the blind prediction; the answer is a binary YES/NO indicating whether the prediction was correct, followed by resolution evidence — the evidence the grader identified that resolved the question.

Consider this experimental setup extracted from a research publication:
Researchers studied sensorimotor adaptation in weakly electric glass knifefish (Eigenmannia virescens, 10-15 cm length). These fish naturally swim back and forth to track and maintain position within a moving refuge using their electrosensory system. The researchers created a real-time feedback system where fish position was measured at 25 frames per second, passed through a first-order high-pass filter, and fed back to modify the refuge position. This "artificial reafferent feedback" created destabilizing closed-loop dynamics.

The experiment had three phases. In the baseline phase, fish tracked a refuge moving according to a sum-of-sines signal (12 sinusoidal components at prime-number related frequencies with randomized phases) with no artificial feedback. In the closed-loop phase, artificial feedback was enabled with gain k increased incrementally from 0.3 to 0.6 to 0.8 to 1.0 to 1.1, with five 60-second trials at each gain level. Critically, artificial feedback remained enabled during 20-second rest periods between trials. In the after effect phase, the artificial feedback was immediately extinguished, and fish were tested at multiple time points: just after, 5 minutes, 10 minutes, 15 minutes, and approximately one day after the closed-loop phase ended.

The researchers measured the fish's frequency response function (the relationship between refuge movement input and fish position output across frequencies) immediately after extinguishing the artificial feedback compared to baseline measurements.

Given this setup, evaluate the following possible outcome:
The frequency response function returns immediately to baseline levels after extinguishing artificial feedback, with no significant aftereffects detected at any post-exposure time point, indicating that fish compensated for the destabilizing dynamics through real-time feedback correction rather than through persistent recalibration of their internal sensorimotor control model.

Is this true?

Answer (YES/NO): NO